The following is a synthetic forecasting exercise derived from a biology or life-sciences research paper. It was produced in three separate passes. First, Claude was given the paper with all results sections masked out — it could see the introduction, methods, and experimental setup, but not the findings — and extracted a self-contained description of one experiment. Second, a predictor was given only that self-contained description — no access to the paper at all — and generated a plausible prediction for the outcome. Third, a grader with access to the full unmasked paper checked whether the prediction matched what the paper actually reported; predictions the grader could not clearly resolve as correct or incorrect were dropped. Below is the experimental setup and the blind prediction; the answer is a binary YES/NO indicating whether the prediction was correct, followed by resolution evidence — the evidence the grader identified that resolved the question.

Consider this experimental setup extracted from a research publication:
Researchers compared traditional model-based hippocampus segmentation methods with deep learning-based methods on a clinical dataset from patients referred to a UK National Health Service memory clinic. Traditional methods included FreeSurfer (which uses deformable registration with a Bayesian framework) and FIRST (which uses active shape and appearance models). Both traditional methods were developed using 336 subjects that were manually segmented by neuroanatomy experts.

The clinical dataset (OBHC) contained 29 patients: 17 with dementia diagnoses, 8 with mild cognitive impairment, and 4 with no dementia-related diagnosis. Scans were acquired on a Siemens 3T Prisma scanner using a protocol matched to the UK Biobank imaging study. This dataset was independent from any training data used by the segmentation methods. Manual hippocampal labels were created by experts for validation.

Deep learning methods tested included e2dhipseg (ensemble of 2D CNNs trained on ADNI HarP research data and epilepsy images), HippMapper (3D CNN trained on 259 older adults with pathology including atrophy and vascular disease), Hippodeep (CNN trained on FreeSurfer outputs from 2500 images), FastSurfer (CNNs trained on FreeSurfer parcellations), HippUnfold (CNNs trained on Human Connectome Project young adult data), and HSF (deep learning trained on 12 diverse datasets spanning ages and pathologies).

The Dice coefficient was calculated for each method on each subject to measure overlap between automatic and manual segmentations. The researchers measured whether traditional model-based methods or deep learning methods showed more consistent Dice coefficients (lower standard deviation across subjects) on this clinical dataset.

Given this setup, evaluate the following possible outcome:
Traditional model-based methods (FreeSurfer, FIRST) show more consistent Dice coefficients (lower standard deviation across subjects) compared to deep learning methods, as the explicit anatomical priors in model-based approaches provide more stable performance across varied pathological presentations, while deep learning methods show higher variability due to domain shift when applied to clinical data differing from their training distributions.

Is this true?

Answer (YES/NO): NO